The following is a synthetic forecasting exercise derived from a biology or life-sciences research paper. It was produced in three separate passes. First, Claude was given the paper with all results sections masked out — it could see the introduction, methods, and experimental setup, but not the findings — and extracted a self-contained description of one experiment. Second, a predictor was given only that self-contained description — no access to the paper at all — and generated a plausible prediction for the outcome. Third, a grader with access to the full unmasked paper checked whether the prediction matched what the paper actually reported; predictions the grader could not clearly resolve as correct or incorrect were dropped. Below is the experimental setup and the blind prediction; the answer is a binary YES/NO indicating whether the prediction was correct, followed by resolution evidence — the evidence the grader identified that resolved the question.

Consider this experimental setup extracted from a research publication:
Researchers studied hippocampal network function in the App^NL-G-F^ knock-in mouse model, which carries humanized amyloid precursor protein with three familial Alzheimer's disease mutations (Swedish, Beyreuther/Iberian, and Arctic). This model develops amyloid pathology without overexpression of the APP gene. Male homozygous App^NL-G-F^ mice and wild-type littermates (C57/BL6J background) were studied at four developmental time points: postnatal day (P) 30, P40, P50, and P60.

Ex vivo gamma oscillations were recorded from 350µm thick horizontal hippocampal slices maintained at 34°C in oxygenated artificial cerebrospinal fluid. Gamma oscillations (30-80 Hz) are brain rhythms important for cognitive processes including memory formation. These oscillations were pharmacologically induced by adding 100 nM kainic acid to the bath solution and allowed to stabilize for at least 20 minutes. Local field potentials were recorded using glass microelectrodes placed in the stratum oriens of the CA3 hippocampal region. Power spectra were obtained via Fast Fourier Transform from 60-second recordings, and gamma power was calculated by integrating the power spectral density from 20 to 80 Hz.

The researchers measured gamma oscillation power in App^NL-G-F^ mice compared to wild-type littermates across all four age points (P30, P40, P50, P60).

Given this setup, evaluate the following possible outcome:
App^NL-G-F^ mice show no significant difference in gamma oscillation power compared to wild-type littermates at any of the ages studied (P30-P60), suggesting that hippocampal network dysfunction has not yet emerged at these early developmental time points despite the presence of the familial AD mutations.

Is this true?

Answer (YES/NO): NO